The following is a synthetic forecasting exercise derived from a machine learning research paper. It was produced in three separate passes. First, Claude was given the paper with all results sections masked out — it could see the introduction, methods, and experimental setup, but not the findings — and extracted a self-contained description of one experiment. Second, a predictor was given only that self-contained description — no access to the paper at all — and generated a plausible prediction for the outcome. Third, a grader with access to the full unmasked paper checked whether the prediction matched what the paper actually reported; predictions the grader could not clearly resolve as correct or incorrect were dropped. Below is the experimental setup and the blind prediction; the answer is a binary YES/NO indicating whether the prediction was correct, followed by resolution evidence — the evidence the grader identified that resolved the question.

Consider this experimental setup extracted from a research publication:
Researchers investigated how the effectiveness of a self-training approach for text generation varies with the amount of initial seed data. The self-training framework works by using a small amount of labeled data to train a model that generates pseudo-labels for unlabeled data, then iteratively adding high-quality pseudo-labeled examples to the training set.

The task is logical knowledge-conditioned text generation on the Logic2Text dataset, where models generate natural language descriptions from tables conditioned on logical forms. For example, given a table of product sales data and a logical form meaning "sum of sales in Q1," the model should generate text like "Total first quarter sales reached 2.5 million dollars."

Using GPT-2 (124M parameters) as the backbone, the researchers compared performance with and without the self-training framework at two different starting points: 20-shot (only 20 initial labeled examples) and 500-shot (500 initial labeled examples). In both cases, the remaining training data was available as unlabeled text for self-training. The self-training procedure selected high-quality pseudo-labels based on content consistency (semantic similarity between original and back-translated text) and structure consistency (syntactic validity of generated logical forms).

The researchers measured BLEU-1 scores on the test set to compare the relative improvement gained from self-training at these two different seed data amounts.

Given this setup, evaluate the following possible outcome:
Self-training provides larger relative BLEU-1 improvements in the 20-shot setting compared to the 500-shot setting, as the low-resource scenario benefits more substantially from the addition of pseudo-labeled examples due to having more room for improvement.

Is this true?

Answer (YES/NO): YES